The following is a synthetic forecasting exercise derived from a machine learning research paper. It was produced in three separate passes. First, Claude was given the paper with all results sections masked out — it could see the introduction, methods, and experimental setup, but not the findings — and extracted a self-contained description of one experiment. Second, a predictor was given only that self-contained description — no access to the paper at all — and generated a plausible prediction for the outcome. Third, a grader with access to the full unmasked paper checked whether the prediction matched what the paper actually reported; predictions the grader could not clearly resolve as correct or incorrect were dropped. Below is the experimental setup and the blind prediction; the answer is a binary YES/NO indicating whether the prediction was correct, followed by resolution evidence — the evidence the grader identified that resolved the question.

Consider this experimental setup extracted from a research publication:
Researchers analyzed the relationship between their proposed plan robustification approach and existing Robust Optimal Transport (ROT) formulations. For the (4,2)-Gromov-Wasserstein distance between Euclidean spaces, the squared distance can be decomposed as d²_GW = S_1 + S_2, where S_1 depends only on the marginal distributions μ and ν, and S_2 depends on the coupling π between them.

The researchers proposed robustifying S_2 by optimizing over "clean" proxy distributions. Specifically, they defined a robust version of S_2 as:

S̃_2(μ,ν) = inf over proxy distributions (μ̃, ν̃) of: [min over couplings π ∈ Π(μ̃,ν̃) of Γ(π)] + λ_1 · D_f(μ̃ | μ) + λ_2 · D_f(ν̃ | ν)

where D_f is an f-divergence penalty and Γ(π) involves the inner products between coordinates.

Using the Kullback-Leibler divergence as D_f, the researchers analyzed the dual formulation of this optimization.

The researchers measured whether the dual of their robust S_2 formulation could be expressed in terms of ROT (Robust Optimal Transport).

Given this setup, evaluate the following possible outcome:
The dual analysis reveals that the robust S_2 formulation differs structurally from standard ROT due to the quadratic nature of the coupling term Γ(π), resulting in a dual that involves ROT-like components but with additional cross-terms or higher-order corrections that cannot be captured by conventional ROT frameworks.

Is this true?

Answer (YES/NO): NO